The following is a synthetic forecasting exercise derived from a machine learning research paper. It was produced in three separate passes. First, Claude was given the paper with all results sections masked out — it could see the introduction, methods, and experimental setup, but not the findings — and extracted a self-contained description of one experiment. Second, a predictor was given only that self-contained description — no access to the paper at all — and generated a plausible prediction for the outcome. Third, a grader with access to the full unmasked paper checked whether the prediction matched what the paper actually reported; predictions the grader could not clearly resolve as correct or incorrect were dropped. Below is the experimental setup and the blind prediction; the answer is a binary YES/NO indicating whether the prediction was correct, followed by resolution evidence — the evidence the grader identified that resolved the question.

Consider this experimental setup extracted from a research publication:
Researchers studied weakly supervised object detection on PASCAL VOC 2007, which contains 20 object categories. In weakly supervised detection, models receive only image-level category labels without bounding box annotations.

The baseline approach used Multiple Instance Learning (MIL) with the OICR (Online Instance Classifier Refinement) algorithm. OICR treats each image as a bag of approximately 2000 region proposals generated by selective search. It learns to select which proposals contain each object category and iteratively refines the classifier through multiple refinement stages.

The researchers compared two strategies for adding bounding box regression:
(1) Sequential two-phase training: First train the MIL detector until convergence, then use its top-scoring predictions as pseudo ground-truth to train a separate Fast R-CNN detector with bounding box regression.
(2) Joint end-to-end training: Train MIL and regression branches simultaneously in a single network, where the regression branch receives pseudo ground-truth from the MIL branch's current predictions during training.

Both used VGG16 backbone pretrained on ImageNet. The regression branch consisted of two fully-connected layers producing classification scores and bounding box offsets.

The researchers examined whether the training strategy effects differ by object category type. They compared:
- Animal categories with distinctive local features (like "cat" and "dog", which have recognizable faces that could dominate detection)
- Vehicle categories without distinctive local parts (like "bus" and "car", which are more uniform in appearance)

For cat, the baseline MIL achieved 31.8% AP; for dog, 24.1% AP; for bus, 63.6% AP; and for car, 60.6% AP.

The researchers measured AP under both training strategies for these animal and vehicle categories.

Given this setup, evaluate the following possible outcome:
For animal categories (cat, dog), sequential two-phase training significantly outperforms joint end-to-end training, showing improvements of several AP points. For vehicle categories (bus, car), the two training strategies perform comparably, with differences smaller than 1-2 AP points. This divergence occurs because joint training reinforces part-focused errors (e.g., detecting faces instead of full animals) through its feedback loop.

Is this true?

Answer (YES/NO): NO